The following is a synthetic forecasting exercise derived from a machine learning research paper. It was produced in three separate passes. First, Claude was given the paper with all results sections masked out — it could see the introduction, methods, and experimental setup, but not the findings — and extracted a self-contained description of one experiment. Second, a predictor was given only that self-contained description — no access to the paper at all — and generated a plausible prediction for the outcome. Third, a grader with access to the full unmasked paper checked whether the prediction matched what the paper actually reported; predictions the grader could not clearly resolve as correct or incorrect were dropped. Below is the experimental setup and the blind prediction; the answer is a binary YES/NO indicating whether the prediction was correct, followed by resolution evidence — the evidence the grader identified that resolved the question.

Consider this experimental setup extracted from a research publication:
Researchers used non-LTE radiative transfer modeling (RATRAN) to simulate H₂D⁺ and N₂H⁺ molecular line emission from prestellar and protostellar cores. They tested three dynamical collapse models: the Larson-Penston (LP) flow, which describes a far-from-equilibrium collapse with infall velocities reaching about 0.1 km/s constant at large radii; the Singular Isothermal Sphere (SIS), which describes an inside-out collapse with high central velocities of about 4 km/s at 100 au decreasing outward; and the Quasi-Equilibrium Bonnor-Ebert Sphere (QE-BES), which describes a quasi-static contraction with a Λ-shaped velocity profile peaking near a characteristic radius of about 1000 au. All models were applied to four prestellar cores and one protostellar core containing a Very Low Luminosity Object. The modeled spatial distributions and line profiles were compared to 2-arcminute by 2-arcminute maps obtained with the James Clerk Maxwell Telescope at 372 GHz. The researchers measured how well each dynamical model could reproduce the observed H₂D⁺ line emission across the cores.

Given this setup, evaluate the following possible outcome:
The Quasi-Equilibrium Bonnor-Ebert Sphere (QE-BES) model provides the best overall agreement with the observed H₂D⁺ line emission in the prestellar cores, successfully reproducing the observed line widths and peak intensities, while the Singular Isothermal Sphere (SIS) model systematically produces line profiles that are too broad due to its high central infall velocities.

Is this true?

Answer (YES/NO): NO